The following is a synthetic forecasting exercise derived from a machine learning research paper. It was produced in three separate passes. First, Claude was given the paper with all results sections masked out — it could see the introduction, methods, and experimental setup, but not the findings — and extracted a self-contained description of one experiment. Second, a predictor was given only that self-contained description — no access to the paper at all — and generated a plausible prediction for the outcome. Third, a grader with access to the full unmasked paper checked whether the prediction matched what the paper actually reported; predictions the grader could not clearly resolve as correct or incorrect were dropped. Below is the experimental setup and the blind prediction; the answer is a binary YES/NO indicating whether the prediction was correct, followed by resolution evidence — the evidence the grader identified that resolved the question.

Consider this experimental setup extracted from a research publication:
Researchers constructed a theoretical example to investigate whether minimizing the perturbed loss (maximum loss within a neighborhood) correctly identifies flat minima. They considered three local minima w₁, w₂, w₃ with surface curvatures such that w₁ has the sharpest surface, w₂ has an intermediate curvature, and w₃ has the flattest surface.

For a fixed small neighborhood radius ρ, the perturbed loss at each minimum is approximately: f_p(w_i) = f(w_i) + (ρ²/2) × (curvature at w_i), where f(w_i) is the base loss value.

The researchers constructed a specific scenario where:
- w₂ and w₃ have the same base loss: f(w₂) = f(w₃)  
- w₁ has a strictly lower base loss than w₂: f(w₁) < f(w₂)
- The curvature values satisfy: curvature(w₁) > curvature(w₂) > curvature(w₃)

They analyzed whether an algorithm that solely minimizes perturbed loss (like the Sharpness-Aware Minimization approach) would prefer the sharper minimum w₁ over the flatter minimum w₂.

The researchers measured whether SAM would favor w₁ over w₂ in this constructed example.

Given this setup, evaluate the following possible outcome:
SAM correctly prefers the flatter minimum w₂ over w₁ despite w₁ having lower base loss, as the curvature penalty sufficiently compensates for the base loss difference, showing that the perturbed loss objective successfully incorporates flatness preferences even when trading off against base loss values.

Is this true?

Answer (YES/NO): NO